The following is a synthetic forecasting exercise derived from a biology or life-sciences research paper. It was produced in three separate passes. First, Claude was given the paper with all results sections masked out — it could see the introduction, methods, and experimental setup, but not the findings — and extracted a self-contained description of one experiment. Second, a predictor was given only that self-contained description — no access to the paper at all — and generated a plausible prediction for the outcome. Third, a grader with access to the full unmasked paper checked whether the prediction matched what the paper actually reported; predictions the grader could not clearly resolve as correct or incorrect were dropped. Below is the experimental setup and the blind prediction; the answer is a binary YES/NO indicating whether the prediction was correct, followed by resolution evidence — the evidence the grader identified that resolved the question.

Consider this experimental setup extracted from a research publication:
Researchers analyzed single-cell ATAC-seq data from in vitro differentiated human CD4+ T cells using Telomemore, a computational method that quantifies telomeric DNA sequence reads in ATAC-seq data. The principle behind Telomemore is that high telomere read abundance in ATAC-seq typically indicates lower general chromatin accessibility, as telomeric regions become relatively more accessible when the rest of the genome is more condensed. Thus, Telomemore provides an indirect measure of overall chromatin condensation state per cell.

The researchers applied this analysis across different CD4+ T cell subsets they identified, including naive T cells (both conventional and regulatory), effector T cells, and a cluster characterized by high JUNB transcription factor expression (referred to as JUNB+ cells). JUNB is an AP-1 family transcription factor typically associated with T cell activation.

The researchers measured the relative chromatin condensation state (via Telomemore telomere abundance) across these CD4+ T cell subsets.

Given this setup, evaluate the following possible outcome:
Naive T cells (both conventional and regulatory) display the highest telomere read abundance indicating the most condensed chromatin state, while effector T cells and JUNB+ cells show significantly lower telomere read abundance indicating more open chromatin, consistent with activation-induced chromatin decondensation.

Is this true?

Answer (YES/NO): NO